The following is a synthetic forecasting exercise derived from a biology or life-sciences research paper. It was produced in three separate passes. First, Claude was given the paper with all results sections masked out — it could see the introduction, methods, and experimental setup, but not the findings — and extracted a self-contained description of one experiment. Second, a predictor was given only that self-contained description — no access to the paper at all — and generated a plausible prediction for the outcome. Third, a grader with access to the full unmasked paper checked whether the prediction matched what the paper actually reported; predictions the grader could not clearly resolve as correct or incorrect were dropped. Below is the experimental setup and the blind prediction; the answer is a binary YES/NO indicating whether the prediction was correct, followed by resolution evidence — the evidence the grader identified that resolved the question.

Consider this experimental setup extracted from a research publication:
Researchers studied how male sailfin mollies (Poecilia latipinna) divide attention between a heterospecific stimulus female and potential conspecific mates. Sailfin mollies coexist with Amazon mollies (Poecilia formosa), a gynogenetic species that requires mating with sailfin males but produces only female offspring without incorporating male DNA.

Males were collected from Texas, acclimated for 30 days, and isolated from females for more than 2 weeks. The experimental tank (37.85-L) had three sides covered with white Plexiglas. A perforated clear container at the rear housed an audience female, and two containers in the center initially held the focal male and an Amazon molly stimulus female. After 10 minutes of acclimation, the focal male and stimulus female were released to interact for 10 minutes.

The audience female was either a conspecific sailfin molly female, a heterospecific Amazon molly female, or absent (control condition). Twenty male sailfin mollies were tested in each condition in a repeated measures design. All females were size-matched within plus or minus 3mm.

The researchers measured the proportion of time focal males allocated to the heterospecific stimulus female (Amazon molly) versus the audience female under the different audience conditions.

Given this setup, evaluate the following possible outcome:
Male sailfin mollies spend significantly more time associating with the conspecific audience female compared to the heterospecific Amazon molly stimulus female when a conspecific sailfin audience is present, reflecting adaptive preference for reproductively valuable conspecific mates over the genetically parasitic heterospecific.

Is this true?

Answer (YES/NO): NO